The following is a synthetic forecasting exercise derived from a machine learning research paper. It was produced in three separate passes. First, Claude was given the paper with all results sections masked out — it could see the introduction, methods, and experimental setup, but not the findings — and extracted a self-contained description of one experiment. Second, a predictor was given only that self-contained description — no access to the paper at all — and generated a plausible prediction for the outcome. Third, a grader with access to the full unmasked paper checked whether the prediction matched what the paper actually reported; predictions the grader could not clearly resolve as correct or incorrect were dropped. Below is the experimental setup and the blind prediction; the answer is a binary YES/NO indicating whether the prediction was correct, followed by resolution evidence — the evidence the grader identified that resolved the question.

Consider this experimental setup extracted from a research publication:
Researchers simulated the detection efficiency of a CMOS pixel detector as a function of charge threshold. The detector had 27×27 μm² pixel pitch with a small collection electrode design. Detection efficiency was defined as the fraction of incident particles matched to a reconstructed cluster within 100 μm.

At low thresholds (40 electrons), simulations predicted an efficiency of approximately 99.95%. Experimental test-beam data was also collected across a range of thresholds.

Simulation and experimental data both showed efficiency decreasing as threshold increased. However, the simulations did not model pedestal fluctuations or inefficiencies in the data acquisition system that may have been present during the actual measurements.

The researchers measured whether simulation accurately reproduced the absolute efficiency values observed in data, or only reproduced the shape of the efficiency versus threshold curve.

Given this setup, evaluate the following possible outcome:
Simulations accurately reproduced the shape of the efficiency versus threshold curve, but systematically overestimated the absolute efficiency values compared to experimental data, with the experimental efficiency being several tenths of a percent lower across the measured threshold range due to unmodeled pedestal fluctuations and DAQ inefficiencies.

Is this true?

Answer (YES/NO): YES